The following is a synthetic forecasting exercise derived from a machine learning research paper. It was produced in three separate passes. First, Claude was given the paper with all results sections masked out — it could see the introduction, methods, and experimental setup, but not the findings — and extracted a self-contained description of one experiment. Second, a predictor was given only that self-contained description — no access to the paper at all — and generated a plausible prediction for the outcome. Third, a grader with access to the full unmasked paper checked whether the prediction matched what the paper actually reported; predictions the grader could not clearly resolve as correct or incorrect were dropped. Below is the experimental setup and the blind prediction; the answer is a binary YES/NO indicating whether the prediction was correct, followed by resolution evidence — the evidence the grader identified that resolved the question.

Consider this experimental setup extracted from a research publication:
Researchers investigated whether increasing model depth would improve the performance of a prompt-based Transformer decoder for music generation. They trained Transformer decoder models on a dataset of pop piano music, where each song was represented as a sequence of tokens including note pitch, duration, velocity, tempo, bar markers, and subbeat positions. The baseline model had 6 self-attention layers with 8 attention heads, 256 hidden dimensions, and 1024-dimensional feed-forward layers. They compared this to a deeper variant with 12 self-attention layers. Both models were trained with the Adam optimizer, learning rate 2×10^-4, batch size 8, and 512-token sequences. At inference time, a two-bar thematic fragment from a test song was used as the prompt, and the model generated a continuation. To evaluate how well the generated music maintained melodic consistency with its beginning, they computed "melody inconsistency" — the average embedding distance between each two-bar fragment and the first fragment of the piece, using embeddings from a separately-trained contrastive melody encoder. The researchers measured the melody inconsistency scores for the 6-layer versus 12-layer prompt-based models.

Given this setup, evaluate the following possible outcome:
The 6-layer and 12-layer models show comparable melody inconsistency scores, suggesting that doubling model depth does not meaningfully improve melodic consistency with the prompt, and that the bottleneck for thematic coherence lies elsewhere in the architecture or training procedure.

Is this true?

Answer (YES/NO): YES